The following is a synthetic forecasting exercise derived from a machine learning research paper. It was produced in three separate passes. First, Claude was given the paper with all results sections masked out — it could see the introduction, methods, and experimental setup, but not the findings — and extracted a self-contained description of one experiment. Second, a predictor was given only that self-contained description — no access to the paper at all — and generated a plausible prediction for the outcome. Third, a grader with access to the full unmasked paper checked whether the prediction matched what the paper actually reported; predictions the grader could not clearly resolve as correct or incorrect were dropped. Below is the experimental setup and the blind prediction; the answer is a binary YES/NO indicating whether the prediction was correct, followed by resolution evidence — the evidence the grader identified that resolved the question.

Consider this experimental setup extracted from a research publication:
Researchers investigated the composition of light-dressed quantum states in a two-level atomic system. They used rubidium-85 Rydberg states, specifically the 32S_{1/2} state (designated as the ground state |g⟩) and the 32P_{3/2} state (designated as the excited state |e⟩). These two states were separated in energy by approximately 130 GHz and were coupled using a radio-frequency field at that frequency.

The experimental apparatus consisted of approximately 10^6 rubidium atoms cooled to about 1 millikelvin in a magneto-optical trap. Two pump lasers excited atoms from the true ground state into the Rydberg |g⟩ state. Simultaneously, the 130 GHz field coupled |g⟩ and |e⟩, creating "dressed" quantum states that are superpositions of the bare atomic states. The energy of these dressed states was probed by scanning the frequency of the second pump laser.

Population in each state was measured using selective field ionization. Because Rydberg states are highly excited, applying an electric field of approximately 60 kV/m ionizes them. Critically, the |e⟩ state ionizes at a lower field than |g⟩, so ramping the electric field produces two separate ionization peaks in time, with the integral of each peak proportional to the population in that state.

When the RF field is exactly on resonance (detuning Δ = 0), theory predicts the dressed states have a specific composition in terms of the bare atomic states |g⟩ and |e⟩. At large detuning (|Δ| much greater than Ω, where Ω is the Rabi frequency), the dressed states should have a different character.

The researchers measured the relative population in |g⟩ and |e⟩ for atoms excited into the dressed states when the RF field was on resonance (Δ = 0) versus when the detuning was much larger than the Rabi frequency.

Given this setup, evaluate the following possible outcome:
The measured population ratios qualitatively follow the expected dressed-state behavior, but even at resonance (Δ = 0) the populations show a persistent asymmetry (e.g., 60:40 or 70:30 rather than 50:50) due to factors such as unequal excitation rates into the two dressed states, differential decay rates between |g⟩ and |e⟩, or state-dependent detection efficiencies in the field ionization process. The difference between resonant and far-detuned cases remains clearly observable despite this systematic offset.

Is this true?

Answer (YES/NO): NO